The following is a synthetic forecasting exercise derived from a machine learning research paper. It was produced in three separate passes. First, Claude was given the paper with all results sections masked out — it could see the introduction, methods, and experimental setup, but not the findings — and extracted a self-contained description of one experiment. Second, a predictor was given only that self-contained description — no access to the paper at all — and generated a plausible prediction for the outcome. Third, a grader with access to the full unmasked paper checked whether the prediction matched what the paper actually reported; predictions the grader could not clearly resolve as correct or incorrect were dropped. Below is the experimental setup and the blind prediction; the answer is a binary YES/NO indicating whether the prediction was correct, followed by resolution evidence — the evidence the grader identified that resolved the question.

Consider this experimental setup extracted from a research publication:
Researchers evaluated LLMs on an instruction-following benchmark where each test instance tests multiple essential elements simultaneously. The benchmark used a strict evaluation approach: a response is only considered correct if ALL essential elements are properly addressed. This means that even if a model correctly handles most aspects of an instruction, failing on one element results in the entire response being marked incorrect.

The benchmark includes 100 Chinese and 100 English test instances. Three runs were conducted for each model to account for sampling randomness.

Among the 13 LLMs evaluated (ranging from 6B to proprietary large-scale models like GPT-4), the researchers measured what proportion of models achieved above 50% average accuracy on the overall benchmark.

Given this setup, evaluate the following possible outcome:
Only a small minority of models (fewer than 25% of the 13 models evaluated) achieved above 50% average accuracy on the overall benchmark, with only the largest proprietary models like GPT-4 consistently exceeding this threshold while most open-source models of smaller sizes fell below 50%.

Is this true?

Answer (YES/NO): NO